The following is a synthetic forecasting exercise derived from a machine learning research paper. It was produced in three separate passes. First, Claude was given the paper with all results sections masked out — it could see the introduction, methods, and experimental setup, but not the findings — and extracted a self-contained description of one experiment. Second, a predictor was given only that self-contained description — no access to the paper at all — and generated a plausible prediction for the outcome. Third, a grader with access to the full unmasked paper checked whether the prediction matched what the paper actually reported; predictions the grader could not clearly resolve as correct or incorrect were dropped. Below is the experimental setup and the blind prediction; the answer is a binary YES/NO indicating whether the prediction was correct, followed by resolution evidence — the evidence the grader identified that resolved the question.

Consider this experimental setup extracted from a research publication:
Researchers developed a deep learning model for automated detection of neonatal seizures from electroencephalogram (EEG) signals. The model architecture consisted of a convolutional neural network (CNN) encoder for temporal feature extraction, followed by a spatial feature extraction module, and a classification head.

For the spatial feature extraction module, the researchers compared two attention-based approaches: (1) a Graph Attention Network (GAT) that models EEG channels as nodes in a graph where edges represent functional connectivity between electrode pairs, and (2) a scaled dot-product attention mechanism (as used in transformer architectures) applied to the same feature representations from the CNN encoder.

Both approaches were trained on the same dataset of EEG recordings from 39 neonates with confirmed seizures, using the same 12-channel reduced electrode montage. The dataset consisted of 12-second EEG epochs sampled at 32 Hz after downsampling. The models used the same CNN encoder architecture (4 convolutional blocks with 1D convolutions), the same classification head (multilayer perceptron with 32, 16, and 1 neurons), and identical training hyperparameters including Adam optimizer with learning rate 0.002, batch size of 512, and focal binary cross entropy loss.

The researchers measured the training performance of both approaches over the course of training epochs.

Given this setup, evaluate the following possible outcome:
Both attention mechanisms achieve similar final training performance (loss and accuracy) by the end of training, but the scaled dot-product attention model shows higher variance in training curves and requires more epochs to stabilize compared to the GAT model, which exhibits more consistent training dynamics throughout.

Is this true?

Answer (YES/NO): NO